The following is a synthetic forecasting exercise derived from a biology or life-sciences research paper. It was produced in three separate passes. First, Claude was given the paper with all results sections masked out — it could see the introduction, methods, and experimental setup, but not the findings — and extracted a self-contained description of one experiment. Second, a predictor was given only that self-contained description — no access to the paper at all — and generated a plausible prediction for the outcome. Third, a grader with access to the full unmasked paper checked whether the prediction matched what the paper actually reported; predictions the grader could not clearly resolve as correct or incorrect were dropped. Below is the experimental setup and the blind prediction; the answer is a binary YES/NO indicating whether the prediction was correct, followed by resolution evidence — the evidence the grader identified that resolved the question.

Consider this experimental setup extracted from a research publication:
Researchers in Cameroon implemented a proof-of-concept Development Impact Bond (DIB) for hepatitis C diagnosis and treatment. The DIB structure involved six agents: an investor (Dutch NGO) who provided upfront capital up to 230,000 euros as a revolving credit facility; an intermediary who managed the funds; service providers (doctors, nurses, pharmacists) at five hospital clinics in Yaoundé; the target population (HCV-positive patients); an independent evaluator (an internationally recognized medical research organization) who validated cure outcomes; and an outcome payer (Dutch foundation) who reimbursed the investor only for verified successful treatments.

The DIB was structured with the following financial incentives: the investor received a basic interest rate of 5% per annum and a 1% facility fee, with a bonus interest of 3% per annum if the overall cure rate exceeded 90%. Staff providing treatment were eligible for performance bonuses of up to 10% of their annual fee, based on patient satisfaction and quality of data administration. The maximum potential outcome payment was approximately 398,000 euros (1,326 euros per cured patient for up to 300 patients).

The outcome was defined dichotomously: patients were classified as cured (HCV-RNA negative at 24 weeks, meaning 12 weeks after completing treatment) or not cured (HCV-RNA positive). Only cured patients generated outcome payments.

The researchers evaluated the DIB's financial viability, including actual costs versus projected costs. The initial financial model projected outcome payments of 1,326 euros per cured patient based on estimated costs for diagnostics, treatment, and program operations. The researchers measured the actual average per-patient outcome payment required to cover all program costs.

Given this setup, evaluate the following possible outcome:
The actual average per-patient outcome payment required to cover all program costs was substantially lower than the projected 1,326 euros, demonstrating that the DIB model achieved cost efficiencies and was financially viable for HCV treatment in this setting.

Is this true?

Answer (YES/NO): NO